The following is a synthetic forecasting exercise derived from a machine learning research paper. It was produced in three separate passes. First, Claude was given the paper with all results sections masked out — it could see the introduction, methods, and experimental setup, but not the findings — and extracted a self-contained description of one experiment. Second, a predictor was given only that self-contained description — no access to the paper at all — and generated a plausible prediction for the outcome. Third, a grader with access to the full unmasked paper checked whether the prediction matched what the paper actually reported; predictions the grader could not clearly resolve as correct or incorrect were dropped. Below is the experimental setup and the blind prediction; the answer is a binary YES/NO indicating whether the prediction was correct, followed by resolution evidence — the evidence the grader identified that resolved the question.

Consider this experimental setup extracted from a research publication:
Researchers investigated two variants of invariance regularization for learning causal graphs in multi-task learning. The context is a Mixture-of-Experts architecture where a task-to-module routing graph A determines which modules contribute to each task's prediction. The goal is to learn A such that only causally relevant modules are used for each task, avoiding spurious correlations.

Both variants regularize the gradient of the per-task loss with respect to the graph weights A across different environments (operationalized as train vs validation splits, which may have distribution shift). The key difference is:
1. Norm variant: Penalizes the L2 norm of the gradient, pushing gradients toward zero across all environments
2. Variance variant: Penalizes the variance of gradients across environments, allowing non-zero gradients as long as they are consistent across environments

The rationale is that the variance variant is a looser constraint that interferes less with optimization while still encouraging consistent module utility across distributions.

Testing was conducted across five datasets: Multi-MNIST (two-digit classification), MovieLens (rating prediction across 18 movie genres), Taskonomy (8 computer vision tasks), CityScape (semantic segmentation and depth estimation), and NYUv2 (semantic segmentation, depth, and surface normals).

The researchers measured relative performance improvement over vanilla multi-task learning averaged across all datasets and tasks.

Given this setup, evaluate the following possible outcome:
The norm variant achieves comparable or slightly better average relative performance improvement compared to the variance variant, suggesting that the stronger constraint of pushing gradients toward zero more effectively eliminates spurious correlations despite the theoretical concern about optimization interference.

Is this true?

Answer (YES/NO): NO